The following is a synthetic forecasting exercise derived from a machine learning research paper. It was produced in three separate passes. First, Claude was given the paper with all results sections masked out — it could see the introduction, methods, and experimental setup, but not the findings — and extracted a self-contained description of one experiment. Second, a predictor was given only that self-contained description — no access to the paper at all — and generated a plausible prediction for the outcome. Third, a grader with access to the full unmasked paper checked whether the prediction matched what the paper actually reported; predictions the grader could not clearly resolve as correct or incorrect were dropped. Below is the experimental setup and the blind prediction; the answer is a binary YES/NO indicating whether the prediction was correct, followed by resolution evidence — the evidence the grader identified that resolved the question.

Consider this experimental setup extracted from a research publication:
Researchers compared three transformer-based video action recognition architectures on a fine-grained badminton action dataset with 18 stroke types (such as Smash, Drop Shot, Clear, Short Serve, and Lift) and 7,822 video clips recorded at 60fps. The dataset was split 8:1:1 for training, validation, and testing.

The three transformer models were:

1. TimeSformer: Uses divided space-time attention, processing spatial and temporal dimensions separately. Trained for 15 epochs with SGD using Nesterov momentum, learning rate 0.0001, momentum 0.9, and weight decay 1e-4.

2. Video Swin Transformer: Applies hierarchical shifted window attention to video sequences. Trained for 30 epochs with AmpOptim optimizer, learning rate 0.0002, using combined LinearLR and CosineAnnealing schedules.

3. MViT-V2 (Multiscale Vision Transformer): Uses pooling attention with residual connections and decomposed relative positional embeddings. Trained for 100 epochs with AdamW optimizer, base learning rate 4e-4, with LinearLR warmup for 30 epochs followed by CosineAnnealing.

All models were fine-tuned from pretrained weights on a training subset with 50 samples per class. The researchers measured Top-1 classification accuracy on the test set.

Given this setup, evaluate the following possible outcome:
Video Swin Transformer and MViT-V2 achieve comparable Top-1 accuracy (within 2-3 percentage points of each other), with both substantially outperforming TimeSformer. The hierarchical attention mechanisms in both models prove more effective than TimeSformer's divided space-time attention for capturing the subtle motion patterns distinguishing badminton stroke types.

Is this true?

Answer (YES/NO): NO